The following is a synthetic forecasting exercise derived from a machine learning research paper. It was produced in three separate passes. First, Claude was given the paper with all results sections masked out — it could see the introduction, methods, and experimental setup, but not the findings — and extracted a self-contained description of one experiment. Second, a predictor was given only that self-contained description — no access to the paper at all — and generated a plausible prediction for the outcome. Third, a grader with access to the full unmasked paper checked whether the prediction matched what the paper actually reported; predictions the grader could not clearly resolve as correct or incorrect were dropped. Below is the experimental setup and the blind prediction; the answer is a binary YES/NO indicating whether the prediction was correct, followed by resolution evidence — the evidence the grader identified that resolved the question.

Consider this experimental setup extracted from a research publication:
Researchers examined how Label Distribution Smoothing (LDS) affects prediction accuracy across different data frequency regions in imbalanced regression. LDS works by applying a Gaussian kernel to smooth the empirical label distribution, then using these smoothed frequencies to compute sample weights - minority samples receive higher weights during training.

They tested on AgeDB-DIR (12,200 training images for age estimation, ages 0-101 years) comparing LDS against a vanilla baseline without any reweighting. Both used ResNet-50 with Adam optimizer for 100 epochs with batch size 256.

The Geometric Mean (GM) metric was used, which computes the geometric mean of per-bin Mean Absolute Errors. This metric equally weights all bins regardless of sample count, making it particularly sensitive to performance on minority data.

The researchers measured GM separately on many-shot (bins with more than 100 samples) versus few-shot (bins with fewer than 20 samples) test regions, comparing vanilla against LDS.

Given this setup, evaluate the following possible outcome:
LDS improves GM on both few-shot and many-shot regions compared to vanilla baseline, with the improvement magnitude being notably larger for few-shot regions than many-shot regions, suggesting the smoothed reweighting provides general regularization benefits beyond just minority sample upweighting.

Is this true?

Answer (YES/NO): NO